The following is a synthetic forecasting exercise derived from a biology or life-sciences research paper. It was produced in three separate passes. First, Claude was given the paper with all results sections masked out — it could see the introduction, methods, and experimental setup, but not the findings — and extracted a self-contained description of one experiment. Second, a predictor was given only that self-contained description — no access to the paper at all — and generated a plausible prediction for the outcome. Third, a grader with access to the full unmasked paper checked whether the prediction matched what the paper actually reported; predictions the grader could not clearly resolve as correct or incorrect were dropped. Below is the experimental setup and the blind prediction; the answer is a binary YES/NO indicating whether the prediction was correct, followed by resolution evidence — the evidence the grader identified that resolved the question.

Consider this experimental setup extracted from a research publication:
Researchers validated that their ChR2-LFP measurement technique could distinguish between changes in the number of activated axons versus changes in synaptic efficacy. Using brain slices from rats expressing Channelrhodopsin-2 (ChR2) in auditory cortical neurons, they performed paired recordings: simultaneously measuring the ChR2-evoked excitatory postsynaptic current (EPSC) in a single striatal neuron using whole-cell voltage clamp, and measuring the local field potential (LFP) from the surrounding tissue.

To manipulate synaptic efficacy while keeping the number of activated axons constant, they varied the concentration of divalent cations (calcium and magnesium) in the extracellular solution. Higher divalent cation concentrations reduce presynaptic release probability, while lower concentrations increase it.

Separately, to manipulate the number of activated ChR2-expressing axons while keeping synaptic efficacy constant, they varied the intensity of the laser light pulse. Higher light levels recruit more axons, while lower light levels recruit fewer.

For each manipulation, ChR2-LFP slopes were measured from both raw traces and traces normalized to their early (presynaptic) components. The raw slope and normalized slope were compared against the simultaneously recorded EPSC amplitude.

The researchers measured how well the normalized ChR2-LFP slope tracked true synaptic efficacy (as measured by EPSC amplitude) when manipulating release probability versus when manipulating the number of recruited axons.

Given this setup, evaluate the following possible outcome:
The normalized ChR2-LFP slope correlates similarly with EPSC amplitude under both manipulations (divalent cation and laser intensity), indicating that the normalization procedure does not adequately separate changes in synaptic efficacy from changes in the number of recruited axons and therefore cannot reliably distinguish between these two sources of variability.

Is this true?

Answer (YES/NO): NO